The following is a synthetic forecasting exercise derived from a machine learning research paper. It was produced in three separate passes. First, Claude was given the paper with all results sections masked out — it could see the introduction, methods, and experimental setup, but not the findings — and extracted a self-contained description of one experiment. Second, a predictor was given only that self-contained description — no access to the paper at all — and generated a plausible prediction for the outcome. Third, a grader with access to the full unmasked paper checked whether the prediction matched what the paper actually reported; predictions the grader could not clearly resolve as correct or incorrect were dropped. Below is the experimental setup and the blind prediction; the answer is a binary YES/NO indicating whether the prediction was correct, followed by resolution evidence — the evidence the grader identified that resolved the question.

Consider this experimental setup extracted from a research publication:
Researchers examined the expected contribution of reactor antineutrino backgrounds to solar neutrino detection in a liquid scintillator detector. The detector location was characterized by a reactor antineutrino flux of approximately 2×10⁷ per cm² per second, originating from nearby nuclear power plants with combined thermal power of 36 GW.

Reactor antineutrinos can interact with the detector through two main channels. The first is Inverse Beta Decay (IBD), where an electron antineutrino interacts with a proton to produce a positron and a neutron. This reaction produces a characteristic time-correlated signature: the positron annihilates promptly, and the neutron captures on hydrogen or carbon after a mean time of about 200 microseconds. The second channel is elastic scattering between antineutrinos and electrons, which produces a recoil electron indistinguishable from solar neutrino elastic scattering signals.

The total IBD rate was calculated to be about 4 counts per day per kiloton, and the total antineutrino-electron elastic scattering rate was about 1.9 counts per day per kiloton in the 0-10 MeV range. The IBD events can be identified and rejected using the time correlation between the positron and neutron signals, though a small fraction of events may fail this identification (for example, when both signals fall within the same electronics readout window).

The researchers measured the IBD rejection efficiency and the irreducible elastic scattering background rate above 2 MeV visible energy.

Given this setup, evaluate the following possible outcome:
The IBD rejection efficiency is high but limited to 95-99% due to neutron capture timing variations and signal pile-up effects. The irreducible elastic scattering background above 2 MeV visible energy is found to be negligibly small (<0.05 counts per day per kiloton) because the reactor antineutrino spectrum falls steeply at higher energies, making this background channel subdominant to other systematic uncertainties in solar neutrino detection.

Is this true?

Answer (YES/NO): NO